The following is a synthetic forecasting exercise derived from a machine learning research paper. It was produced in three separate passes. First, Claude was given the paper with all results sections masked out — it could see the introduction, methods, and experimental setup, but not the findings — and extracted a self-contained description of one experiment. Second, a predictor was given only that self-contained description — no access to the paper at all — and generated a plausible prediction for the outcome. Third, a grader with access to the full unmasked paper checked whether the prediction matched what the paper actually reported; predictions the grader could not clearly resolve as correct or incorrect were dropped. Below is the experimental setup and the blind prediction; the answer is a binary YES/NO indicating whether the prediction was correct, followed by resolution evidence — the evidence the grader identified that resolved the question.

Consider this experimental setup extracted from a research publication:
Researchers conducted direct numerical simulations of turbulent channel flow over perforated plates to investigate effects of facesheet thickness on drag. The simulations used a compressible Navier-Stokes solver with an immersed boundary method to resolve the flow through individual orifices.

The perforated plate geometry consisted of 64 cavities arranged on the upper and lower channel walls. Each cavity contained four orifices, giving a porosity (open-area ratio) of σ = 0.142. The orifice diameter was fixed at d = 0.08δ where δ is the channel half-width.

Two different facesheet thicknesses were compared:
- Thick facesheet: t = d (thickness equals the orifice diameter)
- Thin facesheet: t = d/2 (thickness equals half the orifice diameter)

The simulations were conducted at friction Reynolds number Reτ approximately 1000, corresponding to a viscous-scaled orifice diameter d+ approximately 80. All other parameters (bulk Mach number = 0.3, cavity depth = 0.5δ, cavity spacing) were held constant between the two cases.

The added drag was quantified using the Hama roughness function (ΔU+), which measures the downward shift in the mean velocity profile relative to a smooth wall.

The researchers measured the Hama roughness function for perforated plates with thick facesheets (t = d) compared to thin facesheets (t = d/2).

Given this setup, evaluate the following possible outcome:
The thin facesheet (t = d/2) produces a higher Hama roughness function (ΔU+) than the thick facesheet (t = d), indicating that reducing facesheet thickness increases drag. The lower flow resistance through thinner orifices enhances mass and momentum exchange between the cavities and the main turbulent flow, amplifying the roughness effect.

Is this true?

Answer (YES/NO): YES